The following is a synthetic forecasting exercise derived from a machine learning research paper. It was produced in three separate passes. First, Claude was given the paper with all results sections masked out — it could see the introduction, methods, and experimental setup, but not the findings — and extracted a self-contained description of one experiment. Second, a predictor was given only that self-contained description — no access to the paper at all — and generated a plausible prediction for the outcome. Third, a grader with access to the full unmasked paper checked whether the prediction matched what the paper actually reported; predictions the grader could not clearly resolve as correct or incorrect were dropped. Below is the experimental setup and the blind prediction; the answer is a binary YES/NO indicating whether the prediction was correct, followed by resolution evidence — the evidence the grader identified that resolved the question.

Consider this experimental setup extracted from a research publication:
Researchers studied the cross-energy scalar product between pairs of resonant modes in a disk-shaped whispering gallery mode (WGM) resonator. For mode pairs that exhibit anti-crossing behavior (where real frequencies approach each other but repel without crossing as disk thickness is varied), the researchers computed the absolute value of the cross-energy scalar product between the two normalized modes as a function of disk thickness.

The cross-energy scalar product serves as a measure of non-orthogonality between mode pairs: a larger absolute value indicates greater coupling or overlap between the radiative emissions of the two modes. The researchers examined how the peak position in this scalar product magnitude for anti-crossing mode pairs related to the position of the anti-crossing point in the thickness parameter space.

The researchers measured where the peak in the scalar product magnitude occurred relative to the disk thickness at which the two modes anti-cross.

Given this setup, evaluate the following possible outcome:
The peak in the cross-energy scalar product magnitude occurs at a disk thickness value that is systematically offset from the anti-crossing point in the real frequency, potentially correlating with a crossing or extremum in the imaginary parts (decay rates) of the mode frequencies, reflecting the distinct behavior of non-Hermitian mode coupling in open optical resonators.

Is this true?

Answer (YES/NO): NO